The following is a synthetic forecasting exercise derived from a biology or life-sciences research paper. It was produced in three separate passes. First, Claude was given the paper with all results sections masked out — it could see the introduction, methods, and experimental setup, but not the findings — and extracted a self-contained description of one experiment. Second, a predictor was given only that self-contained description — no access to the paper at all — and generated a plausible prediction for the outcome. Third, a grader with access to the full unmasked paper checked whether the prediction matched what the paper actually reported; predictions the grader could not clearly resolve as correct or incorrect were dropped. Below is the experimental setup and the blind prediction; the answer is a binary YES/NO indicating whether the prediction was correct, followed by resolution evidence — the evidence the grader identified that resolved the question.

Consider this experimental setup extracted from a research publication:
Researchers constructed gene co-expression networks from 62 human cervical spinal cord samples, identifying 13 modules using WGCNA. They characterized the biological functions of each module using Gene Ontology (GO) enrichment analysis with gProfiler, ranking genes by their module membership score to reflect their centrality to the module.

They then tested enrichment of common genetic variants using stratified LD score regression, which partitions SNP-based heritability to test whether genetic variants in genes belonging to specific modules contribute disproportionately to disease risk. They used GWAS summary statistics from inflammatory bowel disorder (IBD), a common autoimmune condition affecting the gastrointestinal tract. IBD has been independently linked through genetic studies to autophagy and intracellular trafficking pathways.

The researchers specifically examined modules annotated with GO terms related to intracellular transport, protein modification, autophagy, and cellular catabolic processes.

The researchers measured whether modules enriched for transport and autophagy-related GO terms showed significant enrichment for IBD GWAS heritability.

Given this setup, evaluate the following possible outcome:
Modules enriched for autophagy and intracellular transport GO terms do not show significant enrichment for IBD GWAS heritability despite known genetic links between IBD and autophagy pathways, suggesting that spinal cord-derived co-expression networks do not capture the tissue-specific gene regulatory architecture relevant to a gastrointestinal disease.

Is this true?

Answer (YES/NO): NO